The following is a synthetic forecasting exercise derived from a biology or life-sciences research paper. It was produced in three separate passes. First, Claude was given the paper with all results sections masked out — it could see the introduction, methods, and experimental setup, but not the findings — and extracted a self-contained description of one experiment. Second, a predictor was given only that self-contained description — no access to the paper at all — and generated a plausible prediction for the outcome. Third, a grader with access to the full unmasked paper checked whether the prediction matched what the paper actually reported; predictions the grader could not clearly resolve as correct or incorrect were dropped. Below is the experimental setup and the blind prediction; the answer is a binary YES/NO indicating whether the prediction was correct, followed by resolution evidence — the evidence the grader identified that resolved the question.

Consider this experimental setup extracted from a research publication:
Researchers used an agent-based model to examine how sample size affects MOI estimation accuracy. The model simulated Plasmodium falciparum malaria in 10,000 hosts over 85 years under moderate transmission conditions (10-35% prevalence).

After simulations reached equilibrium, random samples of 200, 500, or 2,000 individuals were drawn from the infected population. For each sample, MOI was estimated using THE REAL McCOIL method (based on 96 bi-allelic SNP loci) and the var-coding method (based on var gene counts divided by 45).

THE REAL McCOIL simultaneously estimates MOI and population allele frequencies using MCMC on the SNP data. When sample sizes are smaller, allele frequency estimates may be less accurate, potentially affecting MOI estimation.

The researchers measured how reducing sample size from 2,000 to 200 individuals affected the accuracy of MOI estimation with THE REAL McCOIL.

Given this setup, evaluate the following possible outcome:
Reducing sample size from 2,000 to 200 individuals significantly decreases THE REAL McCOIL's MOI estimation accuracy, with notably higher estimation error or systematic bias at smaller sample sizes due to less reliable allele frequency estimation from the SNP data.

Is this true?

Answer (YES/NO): YES